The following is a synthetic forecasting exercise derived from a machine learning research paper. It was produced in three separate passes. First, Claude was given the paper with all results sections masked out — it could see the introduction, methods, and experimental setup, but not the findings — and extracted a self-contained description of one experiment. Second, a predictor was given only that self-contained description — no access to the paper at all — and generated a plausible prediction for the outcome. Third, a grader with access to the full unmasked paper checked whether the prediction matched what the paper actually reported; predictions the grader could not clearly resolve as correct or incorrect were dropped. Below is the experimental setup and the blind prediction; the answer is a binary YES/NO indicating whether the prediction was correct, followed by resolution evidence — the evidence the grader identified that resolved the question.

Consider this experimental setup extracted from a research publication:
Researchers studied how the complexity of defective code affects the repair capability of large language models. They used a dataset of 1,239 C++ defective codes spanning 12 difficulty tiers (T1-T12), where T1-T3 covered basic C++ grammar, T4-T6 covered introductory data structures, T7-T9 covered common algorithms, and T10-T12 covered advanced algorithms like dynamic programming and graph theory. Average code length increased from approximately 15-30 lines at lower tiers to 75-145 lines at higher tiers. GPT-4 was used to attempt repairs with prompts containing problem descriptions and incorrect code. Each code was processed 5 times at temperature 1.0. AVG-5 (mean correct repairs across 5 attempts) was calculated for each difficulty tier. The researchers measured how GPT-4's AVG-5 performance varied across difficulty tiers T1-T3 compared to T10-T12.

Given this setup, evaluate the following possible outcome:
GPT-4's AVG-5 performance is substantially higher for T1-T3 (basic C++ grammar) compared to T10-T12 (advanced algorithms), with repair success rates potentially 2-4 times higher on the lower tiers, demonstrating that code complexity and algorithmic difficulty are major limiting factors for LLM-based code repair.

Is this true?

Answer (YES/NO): NO